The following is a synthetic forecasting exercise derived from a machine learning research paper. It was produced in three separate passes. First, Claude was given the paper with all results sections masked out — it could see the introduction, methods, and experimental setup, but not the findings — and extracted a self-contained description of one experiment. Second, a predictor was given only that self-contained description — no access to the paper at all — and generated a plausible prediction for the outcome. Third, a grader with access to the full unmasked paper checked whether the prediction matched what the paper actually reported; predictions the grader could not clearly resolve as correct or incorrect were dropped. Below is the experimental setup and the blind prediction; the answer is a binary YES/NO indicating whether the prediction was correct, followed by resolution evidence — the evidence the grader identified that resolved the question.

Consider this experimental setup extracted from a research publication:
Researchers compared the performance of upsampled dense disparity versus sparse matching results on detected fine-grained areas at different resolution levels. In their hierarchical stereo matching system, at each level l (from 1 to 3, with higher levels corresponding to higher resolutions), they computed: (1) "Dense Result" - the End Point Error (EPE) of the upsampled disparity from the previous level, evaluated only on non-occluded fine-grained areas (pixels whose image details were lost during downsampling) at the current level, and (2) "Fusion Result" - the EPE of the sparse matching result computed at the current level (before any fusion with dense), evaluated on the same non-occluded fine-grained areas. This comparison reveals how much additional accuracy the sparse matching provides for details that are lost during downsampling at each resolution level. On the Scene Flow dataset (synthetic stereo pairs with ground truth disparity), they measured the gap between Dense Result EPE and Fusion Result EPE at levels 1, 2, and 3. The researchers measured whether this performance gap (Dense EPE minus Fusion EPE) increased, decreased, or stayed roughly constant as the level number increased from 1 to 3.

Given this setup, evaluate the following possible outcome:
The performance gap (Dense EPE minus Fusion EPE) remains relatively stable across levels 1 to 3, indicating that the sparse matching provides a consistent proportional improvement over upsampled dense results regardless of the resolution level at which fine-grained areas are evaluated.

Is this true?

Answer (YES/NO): NO